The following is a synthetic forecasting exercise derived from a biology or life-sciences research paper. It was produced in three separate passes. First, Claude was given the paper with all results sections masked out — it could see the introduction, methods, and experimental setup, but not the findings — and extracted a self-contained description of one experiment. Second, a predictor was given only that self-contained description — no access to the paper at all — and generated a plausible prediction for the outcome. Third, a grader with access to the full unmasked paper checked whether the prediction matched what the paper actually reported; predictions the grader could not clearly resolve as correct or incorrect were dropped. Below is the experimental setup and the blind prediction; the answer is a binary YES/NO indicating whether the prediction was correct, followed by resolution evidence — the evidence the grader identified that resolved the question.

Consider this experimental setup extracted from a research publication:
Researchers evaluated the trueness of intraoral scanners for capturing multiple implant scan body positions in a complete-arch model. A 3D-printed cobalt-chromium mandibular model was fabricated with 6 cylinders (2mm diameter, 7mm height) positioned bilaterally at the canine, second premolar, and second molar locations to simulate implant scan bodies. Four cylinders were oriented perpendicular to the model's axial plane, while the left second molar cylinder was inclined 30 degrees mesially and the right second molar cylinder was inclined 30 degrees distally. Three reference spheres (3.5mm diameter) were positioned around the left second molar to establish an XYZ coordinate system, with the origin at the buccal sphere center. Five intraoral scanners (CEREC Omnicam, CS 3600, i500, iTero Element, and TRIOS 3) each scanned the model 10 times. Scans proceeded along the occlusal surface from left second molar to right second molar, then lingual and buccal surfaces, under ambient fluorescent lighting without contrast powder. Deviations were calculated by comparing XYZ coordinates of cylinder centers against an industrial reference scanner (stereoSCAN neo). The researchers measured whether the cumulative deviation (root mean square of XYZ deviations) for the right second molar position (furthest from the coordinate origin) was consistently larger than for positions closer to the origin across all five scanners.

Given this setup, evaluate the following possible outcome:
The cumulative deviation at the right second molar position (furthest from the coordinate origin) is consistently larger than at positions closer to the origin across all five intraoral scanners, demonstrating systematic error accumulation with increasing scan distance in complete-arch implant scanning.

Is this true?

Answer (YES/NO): YES